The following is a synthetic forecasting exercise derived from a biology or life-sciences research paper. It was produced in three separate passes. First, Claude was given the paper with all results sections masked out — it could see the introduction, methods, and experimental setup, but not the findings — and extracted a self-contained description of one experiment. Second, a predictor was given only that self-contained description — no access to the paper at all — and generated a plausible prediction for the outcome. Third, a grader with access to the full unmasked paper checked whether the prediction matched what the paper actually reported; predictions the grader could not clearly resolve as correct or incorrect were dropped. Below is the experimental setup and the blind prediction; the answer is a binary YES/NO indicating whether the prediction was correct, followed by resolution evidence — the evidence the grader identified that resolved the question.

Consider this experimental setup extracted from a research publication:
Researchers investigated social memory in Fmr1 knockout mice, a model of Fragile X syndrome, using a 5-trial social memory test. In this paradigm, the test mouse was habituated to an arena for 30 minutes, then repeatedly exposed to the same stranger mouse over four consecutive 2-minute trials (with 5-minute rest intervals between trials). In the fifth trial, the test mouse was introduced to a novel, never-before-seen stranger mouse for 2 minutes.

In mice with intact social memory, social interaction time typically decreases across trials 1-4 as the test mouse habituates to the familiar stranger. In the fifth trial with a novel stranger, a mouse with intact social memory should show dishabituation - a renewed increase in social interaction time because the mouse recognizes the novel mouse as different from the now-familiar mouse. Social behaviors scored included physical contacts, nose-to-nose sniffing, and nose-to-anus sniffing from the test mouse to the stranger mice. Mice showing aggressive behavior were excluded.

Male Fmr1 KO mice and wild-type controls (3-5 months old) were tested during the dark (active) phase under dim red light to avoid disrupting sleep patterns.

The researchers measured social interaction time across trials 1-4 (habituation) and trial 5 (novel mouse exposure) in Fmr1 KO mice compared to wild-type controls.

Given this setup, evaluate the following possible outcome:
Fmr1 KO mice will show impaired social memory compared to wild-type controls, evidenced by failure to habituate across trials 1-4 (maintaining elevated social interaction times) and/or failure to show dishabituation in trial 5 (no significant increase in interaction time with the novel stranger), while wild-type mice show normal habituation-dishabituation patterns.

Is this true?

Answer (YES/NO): YES